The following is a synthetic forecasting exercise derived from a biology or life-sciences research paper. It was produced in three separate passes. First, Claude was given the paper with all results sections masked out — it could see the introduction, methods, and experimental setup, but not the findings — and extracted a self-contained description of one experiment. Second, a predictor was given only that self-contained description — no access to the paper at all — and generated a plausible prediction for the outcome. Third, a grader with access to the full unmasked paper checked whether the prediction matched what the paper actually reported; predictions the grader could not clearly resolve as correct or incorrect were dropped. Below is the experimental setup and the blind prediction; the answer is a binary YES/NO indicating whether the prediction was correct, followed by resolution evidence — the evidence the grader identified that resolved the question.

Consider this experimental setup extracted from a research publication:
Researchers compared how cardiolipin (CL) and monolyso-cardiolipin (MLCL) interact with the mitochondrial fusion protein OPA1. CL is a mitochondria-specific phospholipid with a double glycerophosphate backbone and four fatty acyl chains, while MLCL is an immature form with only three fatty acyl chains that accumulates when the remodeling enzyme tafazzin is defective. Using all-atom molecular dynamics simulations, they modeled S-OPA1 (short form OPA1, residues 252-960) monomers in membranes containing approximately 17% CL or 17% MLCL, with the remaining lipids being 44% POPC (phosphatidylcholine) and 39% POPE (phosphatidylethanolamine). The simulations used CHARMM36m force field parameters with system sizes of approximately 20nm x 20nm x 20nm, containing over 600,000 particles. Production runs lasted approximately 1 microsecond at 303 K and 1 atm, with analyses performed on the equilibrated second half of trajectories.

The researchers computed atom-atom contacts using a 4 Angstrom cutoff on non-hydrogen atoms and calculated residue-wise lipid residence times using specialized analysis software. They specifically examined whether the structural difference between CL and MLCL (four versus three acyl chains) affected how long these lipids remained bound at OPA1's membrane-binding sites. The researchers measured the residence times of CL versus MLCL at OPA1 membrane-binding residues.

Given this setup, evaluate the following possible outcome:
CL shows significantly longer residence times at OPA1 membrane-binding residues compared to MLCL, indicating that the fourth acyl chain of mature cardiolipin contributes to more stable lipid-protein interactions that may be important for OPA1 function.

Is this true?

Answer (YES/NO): NO